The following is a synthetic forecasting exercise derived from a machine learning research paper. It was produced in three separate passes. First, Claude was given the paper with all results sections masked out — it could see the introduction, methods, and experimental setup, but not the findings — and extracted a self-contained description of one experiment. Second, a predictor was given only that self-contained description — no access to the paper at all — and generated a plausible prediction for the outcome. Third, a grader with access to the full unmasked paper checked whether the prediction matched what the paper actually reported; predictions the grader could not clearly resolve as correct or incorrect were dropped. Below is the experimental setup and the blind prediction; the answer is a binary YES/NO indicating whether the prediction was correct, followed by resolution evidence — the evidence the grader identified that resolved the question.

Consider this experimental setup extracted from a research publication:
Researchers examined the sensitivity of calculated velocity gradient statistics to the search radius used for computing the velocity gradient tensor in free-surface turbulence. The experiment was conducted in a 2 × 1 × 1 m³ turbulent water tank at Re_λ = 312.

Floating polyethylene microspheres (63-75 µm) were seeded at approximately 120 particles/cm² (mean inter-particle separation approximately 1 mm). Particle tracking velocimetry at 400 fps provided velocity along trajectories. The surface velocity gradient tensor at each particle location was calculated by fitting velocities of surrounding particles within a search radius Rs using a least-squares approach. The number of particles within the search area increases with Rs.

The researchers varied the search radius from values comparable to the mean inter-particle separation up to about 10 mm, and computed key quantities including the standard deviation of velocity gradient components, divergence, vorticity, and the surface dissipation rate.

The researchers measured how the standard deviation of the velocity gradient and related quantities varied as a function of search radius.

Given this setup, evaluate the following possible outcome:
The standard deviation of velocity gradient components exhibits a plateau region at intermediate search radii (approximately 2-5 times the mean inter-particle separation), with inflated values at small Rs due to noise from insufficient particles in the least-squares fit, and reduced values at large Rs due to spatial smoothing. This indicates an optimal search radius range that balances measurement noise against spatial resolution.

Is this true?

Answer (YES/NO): NO